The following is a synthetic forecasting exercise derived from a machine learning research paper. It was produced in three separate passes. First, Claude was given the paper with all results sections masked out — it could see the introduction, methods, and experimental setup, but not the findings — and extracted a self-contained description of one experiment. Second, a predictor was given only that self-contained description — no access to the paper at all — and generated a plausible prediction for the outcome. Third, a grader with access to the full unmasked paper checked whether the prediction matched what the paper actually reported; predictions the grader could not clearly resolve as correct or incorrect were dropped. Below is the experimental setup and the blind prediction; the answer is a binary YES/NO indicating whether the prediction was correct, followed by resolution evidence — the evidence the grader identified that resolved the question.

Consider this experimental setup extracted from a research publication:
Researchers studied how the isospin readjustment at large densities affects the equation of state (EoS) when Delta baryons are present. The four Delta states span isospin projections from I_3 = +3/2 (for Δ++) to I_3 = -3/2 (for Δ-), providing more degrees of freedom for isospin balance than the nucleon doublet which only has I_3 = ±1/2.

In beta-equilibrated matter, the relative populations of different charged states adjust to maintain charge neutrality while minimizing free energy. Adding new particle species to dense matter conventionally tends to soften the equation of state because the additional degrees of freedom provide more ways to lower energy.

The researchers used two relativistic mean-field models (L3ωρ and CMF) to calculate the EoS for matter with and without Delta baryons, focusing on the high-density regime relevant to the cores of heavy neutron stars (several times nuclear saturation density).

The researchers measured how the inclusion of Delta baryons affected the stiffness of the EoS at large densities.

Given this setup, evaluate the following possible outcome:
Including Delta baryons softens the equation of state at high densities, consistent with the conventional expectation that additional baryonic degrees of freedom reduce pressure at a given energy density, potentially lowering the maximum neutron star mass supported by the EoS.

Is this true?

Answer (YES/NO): NO